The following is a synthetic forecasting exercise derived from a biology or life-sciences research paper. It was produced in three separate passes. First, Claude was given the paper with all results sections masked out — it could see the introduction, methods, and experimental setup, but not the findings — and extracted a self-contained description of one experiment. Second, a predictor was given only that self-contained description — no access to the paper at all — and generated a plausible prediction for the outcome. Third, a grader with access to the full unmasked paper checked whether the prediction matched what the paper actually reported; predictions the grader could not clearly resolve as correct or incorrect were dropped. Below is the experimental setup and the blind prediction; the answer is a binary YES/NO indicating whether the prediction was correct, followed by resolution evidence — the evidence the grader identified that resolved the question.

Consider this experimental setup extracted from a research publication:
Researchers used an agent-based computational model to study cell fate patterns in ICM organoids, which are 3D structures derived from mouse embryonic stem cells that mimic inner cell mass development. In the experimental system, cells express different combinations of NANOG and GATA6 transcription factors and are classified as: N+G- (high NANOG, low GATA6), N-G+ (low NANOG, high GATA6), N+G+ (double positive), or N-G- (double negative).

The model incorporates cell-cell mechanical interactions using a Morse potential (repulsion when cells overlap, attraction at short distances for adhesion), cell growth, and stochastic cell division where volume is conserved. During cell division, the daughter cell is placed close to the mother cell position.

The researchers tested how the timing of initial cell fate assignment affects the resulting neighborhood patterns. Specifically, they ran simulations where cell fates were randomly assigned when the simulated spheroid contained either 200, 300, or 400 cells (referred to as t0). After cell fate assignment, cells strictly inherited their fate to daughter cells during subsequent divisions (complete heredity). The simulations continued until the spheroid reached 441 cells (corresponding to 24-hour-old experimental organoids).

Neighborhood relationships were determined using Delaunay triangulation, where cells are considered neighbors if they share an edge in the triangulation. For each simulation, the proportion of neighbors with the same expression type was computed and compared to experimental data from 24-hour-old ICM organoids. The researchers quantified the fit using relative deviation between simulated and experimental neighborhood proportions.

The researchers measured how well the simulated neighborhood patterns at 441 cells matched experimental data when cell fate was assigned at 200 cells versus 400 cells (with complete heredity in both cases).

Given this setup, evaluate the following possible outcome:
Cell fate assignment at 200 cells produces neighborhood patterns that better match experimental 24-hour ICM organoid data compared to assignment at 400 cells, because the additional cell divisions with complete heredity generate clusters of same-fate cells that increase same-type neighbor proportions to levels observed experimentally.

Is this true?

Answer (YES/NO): YES